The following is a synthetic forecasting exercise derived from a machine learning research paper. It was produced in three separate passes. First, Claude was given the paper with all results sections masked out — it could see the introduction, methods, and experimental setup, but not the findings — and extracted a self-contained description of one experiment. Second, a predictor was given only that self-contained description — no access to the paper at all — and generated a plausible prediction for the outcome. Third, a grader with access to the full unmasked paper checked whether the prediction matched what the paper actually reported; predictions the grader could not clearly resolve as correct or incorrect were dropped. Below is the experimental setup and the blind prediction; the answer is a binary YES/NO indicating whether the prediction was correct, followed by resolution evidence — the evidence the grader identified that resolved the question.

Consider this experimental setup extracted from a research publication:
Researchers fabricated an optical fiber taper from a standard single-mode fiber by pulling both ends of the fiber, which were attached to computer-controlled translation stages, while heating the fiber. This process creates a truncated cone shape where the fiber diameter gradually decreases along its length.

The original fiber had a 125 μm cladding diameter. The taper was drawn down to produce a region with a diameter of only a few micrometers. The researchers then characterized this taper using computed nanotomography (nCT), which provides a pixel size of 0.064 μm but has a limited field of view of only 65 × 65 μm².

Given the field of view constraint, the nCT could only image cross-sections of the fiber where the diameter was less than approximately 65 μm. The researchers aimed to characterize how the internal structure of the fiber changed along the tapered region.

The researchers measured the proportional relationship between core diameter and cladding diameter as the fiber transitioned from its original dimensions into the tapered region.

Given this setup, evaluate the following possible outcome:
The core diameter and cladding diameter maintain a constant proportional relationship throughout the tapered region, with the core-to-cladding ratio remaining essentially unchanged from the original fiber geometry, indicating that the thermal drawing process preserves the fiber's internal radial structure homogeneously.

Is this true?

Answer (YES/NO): YES